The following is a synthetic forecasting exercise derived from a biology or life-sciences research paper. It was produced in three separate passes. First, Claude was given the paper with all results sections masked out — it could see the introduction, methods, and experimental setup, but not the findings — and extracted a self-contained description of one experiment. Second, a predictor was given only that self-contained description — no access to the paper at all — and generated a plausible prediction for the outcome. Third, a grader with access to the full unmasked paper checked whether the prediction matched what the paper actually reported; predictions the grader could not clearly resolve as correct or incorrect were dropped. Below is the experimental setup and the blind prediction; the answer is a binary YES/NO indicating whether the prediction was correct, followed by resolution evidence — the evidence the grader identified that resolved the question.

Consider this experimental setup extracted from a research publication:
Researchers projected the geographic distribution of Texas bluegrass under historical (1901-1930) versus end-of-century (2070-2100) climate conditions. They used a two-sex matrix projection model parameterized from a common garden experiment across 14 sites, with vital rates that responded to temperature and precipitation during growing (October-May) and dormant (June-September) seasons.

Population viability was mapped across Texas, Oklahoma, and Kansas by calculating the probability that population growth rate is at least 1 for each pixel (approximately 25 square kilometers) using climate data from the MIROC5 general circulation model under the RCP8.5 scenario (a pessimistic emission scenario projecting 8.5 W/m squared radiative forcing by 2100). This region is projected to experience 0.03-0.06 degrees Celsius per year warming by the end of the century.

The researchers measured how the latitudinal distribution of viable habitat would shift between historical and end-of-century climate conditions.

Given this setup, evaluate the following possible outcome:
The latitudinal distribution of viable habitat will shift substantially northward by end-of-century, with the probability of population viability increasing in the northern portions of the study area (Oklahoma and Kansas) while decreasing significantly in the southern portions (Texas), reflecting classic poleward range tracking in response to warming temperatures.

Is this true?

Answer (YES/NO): YES